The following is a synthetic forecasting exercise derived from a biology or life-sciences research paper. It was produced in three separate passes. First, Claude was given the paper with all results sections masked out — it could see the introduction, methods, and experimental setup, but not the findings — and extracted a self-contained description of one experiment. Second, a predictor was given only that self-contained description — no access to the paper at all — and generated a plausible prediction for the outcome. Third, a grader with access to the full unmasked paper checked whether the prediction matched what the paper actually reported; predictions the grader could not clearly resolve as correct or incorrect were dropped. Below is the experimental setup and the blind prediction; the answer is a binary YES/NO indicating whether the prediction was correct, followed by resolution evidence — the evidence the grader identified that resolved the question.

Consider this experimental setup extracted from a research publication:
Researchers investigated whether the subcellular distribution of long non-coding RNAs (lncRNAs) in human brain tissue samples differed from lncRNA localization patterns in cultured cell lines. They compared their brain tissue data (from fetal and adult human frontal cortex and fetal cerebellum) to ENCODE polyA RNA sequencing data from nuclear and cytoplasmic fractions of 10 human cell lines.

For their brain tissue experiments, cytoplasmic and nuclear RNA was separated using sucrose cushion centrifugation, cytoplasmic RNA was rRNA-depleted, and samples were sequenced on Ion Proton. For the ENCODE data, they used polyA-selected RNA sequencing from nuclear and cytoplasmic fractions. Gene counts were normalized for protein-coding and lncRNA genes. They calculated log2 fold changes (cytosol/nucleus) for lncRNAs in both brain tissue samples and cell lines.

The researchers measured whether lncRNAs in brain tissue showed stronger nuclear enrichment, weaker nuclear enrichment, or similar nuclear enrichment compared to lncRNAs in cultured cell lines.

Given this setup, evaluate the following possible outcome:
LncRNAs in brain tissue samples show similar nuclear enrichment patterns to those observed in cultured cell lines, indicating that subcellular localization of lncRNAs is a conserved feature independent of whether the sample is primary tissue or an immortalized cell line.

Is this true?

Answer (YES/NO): NO